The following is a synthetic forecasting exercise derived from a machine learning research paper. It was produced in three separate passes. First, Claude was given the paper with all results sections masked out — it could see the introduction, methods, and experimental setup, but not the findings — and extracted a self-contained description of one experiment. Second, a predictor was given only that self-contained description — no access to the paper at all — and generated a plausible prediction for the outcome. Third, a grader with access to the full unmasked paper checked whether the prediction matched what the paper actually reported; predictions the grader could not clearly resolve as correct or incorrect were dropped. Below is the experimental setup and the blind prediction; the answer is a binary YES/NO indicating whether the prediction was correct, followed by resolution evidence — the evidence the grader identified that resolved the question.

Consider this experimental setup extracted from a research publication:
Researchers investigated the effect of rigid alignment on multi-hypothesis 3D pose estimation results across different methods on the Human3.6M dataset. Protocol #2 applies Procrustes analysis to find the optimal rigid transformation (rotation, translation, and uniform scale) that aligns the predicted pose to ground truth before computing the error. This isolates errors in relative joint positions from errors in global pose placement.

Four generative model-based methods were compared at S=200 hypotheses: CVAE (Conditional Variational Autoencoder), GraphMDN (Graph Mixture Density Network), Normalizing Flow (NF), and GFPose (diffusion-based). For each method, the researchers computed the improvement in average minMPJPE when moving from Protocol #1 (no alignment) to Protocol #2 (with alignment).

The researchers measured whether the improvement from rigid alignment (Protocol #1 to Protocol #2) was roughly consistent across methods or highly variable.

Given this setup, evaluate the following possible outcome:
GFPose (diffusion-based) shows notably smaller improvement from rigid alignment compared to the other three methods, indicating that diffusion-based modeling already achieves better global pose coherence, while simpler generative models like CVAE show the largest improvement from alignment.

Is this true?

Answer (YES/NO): NO